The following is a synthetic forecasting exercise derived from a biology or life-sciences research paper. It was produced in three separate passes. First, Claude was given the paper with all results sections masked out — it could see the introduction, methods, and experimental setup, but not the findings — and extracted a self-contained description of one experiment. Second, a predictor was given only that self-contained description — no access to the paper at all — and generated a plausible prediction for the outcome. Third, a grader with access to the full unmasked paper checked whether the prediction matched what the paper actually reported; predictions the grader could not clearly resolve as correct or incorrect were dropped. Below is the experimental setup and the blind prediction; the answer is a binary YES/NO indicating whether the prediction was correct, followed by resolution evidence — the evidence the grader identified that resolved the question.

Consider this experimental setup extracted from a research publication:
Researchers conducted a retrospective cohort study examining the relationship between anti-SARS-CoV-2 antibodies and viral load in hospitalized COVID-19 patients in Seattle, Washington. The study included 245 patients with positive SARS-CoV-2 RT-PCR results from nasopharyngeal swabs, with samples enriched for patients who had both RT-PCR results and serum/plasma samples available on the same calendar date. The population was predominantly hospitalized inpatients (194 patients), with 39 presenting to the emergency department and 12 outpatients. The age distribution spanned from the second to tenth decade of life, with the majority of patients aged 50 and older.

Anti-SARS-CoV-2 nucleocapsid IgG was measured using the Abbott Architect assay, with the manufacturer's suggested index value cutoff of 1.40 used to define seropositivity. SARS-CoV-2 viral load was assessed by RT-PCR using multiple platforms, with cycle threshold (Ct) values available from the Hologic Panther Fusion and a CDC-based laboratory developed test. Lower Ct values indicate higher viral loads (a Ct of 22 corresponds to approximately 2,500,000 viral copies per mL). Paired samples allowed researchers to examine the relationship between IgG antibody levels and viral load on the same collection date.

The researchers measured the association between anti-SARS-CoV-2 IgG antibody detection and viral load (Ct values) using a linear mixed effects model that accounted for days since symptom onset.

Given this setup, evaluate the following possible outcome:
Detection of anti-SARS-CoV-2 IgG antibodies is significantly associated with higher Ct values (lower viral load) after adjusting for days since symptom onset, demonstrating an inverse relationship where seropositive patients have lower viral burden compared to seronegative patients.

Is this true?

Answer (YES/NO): YES